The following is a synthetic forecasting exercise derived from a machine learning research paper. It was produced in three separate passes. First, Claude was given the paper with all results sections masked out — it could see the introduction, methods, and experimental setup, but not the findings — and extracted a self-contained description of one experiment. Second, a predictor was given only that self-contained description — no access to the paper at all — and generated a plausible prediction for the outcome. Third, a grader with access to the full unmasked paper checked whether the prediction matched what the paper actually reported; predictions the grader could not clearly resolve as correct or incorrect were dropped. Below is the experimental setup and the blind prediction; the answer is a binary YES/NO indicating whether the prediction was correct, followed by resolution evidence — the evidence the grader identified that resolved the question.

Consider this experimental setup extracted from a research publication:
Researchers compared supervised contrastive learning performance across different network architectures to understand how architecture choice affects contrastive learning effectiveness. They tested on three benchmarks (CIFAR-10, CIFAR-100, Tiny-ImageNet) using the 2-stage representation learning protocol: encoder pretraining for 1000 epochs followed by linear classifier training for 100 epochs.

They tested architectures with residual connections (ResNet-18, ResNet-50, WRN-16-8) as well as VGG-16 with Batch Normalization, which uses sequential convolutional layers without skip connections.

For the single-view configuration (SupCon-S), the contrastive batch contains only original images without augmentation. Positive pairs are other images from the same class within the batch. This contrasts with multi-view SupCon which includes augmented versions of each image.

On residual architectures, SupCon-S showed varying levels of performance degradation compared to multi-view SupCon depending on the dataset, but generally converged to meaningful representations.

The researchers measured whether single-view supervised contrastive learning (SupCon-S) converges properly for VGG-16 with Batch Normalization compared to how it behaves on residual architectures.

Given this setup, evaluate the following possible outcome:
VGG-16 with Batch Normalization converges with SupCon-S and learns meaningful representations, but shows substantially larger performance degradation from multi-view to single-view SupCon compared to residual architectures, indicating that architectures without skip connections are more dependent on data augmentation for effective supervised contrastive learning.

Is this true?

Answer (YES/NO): NO